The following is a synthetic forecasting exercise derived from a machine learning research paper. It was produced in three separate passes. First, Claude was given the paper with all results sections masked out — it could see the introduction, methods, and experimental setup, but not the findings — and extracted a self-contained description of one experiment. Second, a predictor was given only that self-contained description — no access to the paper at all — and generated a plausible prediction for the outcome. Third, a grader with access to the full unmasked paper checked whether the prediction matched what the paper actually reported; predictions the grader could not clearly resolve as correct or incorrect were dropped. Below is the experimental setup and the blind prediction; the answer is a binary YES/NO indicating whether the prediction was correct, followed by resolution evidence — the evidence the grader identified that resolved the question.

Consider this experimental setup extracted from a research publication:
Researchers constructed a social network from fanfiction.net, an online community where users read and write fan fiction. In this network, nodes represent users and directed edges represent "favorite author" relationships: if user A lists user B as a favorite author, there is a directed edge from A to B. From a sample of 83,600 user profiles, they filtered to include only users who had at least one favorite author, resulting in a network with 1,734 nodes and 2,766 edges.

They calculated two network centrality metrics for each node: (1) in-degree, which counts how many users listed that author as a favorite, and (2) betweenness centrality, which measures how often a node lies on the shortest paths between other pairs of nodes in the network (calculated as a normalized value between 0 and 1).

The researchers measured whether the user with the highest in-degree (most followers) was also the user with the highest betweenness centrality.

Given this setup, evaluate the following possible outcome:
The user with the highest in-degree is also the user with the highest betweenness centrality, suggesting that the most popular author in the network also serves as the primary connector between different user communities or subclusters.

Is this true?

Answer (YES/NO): NO